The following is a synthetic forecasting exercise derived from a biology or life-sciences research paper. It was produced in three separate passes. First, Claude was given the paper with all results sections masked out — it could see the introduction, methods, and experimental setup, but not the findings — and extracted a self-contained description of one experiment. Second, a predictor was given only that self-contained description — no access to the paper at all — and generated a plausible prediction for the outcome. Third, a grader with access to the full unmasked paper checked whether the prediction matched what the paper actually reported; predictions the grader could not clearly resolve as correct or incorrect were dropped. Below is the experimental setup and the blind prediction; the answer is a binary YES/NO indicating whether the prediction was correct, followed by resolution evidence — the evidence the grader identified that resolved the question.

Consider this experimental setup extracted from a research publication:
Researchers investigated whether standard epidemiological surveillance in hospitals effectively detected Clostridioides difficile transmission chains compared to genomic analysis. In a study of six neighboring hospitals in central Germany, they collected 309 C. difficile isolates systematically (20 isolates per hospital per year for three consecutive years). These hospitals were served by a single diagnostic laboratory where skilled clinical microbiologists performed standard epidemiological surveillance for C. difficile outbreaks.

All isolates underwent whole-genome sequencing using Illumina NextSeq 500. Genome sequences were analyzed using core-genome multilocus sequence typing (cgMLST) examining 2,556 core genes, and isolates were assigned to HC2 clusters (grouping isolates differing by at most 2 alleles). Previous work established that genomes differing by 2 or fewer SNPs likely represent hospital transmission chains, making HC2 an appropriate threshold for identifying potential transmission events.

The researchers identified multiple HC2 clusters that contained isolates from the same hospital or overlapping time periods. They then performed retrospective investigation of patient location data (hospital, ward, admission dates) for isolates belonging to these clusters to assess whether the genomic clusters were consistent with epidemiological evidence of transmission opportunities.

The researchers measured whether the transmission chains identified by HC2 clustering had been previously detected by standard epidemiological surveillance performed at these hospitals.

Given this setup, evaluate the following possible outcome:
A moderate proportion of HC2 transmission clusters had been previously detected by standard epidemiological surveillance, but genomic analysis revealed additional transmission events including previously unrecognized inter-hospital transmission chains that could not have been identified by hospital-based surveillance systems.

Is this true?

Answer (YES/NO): NO